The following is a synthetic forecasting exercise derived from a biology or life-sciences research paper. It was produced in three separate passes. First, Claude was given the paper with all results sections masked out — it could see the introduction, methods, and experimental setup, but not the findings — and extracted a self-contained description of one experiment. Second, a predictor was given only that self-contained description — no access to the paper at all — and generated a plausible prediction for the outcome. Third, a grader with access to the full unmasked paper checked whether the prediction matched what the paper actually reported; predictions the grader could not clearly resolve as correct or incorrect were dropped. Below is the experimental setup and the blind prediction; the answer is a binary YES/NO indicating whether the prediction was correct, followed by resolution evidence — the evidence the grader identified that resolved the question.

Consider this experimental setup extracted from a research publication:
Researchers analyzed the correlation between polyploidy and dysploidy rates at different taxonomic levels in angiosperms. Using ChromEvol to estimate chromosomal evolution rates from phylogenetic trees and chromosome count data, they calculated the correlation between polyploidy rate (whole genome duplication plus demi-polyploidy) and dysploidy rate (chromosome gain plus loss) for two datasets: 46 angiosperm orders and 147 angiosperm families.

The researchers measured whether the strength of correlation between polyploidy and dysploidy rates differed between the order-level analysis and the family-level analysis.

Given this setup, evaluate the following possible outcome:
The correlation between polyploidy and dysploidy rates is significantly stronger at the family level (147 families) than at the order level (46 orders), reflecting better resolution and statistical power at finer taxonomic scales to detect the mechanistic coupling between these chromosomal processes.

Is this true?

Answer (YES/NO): NO